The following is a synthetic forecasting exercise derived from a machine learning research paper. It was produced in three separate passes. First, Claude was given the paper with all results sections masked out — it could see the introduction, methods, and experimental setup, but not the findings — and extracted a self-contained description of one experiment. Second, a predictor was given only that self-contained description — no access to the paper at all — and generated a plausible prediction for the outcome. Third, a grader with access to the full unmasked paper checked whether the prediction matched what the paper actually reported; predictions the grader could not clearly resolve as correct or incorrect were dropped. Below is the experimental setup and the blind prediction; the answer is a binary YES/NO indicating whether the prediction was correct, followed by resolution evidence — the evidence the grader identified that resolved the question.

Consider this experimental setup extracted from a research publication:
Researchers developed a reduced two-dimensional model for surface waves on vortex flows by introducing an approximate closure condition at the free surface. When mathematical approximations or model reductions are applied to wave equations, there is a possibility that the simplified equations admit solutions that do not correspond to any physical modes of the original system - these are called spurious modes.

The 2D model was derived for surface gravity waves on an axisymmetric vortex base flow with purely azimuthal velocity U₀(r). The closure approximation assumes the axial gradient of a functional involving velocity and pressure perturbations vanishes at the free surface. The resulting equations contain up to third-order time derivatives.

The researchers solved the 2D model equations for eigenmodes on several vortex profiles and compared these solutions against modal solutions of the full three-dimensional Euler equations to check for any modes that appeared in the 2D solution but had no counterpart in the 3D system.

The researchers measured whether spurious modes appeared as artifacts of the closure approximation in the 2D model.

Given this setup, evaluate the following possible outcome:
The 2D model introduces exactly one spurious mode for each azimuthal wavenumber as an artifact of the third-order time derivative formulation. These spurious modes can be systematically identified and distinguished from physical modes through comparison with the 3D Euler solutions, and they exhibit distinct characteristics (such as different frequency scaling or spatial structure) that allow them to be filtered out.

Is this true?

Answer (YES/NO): NO